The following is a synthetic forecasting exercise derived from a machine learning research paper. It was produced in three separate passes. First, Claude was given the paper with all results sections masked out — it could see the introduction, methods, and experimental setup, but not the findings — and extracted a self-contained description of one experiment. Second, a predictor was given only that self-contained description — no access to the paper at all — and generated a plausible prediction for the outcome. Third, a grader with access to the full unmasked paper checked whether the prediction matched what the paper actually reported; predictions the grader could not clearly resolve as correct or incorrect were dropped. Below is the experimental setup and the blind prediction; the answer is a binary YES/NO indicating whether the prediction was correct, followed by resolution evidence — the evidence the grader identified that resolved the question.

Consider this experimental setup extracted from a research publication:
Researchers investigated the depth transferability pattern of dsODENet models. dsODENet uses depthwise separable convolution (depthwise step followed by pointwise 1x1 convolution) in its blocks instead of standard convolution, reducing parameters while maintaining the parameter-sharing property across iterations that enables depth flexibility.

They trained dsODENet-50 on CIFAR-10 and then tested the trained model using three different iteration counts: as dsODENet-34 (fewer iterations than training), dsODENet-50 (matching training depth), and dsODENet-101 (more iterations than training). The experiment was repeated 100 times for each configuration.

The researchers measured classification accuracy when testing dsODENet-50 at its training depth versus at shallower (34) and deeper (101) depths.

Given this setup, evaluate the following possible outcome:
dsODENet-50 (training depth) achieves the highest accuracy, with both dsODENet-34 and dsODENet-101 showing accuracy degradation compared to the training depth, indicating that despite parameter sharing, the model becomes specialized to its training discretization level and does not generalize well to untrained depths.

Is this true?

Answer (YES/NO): NO